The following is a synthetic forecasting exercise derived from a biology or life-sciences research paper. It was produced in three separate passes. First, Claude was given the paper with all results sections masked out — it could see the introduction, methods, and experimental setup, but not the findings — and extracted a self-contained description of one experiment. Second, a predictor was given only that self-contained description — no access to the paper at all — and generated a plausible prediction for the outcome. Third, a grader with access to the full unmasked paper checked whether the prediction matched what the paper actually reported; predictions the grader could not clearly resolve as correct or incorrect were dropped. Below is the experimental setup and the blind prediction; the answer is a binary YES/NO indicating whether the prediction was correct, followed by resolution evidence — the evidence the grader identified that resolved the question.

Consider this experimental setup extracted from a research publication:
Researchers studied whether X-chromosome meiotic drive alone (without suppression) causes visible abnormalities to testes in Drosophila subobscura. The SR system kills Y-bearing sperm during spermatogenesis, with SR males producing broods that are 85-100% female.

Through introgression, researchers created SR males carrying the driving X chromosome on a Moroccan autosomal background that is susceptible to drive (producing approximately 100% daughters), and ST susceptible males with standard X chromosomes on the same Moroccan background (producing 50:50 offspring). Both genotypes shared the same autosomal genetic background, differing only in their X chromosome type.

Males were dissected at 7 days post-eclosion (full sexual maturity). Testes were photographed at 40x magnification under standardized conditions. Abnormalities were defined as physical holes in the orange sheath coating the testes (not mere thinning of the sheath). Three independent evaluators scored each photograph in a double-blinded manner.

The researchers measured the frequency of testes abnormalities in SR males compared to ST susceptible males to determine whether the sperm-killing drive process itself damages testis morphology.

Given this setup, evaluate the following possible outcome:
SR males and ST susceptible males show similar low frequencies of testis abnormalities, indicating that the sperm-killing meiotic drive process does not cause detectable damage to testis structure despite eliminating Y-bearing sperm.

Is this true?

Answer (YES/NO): YES